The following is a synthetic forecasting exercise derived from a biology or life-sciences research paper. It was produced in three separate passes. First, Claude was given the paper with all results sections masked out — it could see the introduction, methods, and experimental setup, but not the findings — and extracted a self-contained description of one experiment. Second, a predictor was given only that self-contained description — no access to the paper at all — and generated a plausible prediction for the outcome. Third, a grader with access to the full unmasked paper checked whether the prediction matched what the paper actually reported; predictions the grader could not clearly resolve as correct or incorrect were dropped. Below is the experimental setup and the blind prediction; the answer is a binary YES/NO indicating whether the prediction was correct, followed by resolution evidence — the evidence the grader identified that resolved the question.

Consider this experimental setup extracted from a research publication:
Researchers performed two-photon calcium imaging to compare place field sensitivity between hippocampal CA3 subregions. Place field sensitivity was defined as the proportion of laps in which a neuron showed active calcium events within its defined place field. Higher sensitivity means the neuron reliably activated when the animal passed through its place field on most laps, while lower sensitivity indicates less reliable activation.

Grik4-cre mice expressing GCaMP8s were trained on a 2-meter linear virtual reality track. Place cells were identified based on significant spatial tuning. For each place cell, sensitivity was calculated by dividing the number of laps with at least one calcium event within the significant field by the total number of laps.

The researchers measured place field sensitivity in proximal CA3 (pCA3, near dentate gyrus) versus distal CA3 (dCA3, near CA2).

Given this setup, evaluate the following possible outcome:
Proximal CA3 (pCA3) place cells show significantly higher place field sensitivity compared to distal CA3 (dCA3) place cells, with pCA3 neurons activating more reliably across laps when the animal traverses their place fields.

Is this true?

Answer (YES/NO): NO